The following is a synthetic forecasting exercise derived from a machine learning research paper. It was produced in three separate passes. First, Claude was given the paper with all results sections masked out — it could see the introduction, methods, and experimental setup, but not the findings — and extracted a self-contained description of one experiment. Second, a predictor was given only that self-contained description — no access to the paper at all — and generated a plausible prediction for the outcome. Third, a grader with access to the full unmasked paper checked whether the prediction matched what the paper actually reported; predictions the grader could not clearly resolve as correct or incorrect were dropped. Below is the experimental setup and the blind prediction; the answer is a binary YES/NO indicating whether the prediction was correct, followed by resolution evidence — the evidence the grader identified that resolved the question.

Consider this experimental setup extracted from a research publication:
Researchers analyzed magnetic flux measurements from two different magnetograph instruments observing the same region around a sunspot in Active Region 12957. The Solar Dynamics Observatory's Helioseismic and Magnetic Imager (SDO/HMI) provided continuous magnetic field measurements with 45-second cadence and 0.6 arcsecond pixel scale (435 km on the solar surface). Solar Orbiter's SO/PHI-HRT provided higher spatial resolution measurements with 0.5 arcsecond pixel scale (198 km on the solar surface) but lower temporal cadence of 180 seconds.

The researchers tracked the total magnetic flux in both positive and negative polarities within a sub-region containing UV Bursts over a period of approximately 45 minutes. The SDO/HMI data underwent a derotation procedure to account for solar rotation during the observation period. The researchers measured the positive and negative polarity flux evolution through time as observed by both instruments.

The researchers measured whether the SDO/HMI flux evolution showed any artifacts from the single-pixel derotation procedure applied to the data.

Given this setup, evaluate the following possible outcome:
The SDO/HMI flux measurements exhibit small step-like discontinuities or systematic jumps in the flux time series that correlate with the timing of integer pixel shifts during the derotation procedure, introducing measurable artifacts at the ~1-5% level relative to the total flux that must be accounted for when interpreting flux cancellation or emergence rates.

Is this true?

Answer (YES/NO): NO